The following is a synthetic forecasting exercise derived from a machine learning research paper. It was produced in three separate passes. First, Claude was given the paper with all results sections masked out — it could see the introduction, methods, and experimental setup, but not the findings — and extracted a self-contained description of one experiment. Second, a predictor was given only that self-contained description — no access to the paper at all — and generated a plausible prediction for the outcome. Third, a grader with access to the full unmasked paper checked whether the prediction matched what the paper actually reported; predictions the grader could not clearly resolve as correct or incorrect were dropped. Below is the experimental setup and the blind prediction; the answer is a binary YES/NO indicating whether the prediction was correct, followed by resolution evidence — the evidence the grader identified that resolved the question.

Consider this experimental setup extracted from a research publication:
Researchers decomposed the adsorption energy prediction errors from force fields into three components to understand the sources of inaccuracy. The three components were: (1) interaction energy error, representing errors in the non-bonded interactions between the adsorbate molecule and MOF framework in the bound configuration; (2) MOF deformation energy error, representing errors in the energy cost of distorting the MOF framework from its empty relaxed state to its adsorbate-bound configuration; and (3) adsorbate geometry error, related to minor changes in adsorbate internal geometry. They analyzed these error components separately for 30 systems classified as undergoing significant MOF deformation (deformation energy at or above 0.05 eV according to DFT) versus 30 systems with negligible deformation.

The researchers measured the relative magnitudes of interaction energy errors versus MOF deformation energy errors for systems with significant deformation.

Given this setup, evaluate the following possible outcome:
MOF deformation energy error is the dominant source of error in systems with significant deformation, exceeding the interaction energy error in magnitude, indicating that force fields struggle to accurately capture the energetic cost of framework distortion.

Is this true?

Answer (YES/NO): NO